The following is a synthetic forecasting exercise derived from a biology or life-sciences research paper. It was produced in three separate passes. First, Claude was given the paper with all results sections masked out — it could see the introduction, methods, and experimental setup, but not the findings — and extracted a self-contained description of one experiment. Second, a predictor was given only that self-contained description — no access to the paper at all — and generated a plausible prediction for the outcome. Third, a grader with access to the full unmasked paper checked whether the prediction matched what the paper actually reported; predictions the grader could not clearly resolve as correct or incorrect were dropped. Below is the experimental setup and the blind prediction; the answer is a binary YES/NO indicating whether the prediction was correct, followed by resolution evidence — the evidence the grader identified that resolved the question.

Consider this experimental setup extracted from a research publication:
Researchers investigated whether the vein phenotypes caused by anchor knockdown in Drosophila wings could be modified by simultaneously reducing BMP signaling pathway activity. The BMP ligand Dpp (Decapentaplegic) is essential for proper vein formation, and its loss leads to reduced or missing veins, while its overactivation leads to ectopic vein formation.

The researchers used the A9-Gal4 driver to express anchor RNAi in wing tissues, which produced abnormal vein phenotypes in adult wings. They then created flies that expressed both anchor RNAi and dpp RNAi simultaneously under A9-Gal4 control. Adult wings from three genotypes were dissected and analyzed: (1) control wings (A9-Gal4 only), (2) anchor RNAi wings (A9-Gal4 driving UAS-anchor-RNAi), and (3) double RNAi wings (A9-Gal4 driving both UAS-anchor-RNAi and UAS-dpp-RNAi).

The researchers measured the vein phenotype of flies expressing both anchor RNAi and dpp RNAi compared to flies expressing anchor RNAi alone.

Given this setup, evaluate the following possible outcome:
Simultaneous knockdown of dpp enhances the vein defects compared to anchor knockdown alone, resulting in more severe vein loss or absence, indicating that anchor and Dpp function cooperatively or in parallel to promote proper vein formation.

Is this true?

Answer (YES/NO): NO